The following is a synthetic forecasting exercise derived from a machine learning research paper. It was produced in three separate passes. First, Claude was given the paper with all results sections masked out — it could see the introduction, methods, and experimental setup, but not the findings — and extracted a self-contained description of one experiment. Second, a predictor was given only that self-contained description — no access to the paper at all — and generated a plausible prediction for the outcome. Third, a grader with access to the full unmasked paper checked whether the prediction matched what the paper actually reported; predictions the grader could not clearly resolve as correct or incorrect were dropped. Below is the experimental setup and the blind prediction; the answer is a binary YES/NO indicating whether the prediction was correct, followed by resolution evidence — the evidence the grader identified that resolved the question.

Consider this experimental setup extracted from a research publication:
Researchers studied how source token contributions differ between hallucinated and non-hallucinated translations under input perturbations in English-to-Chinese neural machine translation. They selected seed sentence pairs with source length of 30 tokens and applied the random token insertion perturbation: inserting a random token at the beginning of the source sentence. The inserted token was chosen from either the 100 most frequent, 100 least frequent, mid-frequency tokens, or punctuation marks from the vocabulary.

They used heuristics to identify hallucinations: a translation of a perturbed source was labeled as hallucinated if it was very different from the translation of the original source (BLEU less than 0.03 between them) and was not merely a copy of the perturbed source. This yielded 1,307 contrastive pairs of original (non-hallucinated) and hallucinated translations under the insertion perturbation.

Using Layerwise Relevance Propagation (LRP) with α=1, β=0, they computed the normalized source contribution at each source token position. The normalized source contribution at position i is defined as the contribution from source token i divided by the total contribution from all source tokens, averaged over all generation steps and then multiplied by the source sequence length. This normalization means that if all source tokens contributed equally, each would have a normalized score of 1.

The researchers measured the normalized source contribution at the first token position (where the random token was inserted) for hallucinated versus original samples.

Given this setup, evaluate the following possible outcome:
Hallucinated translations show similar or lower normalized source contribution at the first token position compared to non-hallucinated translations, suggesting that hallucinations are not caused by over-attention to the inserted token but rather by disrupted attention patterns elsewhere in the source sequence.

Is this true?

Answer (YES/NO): NO